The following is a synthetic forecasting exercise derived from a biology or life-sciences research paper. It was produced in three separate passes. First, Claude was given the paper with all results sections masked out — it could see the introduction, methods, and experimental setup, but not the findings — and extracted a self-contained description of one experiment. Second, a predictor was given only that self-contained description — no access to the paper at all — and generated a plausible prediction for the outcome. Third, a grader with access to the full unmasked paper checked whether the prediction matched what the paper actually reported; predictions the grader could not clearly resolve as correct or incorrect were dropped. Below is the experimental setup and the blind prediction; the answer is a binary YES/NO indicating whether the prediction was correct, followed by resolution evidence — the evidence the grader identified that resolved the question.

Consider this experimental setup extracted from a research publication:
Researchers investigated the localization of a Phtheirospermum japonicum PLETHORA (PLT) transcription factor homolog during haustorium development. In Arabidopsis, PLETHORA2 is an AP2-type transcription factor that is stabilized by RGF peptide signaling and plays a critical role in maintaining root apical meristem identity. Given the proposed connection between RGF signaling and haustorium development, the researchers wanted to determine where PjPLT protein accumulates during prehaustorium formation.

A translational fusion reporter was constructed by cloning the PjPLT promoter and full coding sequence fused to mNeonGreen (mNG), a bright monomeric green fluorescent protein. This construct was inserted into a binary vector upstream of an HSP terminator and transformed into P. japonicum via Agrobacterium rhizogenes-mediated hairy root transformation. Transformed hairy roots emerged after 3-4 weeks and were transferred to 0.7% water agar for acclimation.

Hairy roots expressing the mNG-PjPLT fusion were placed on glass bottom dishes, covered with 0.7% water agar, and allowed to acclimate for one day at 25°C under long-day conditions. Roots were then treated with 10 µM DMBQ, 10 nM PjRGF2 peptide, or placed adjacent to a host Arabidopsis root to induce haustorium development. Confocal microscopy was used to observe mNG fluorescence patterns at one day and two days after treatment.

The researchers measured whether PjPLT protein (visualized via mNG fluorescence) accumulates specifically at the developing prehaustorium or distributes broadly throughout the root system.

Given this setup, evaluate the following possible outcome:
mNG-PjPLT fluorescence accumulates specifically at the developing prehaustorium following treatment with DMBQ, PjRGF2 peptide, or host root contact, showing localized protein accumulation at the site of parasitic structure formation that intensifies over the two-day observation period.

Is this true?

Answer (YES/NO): NO